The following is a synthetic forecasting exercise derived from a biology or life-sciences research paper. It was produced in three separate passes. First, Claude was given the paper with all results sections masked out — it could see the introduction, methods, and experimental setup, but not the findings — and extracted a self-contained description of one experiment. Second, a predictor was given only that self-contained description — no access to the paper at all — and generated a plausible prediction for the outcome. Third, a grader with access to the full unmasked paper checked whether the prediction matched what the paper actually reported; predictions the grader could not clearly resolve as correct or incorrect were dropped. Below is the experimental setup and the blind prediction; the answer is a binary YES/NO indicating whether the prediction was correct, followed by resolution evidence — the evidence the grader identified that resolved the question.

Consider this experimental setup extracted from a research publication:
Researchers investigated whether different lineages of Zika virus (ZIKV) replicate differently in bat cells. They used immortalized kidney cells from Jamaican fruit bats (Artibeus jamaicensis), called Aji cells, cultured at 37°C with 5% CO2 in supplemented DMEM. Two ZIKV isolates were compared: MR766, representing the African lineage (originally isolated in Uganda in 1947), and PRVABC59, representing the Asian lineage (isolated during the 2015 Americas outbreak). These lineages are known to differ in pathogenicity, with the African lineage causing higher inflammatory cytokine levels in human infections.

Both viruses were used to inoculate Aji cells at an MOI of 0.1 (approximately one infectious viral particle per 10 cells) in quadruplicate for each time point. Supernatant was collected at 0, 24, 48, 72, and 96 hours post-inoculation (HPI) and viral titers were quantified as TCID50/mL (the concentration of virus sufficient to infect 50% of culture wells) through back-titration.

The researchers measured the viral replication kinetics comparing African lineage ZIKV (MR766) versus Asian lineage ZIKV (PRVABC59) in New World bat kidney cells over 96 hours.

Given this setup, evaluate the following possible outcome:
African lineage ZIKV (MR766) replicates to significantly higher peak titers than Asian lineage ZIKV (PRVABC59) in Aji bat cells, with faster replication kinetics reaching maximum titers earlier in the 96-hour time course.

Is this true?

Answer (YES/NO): NO